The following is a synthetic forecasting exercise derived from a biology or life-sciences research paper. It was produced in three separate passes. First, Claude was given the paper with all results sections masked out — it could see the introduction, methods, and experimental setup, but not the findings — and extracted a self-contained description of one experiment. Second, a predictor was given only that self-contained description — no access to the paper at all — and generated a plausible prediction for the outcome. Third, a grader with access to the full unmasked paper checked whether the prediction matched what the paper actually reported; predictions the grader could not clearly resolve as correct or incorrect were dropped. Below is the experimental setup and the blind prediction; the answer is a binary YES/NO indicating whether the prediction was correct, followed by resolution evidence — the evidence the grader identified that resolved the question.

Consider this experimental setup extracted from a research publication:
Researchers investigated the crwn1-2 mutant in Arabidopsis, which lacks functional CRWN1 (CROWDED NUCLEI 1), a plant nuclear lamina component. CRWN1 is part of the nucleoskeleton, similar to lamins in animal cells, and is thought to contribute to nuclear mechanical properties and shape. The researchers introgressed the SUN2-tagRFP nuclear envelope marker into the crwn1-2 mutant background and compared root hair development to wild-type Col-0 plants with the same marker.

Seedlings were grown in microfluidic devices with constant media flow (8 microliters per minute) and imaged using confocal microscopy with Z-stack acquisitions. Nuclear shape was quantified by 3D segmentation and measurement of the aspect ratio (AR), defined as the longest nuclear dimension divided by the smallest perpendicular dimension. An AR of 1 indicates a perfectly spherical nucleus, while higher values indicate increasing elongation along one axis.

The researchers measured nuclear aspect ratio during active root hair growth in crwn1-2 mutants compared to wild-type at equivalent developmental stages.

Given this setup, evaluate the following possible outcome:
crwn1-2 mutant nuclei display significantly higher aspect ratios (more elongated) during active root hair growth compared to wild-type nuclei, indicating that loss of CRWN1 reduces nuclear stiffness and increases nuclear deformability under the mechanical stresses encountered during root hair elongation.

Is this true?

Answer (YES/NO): NO